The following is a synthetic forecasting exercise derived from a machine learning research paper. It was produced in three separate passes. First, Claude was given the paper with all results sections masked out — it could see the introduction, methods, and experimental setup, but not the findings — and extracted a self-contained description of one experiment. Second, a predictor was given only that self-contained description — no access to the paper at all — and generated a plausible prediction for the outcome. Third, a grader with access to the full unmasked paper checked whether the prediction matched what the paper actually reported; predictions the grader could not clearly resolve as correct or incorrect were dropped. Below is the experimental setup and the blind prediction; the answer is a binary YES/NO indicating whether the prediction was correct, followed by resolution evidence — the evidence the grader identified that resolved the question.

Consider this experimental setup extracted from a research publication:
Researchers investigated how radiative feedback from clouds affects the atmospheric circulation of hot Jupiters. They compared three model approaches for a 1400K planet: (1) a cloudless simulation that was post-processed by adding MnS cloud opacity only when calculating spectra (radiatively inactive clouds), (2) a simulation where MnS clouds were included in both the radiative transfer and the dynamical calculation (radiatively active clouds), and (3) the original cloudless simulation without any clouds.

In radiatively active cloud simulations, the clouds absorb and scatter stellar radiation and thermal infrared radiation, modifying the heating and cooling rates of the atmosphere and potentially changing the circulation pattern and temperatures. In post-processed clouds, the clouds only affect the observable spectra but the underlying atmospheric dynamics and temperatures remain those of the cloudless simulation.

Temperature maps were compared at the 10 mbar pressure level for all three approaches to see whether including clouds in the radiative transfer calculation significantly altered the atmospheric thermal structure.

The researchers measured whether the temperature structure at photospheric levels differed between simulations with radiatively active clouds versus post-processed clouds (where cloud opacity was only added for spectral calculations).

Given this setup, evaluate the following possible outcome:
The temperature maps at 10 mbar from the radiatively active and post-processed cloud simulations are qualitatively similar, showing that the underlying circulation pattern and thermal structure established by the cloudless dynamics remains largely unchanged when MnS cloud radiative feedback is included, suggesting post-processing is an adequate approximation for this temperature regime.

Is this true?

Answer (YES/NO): NO